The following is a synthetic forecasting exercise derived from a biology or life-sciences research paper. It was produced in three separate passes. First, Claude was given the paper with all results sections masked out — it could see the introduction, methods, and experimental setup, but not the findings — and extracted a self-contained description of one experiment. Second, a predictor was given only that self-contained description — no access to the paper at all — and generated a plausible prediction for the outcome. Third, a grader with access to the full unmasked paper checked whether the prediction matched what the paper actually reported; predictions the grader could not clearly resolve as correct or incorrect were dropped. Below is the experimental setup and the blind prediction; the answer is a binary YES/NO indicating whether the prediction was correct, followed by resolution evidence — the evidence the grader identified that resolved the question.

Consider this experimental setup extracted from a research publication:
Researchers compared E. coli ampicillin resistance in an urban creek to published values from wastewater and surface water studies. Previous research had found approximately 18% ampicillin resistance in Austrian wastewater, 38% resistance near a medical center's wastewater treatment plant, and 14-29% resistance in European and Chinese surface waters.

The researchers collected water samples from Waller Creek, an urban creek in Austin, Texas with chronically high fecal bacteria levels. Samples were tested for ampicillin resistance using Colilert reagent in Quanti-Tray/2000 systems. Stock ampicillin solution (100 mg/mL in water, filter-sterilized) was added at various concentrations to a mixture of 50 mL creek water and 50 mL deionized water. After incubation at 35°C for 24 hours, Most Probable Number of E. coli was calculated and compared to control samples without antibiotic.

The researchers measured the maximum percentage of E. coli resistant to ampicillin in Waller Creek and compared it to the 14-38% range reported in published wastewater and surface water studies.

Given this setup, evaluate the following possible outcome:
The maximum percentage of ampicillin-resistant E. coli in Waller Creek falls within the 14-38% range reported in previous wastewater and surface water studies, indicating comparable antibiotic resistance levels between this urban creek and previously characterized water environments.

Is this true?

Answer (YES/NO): YES